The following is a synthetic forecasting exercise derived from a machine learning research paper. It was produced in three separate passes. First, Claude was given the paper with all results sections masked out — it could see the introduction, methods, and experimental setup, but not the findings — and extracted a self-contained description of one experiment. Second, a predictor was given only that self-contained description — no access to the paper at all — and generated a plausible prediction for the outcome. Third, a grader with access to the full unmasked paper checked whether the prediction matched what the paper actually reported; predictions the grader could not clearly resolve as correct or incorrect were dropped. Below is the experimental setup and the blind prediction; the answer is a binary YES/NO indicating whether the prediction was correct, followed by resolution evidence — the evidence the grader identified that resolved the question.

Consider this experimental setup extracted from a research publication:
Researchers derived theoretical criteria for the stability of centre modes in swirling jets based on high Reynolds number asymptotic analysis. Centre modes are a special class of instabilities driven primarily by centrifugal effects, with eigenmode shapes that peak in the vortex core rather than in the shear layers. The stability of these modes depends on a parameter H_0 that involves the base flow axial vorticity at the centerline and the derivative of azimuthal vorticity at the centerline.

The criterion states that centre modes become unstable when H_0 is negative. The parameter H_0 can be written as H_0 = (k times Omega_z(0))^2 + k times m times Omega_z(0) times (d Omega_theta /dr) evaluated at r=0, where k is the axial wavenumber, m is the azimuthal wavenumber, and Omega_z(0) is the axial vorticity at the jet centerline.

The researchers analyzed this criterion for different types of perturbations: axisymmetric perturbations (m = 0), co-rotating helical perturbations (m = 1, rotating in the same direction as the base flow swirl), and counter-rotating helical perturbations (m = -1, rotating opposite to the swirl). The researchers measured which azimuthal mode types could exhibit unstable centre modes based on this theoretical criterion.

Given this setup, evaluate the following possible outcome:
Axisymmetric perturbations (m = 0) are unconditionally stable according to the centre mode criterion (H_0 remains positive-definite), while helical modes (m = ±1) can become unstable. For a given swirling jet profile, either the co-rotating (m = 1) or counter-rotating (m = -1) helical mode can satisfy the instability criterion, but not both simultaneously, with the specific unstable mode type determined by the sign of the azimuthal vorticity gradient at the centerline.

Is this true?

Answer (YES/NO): NO